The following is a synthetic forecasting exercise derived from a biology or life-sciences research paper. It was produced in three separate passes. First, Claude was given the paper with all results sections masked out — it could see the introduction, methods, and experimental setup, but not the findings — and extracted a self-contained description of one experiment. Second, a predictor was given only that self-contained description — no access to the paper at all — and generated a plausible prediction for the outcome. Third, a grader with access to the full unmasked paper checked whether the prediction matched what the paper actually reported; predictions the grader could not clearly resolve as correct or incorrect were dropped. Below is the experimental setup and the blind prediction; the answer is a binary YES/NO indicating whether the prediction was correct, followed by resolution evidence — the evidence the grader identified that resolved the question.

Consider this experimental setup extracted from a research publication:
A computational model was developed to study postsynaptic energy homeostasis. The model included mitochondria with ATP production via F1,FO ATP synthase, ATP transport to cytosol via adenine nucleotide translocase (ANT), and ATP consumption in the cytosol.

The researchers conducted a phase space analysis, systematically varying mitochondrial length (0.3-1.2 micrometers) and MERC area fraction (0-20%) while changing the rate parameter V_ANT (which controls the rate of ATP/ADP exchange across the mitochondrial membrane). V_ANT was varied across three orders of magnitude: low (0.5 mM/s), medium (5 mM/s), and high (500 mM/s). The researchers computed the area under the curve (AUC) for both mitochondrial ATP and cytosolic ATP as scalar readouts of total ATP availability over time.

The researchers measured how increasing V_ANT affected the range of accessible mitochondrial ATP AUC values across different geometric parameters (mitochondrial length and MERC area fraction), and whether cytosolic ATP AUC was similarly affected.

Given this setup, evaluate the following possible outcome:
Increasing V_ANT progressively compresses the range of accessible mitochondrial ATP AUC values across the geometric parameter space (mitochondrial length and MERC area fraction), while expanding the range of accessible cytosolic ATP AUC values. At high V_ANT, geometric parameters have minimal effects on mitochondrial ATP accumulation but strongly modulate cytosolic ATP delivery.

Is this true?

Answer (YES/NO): NO